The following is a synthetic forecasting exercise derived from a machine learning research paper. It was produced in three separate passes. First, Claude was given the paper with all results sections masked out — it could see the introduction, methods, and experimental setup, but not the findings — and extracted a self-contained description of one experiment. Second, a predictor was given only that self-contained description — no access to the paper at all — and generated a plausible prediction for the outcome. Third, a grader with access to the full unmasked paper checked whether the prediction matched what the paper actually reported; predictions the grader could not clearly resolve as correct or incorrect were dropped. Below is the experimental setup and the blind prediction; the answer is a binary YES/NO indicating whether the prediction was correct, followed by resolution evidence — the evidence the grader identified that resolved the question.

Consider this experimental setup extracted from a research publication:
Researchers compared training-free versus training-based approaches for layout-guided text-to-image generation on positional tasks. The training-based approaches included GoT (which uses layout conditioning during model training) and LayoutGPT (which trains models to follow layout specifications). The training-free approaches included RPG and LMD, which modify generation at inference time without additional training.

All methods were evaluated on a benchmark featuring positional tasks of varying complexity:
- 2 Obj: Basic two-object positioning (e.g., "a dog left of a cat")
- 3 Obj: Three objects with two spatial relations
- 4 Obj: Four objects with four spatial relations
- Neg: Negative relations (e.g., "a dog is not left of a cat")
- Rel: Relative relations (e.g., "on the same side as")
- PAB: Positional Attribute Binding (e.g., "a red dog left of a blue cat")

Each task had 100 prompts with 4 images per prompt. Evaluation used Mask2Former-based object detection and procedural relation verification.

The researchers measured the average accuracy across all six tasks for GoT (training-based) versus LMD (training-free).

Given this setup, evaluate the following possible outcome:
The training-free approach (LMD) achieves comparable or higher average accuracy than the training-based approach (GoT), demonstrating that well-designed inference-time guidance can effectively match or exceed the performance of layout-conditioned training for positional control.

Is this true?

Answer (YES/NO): YES